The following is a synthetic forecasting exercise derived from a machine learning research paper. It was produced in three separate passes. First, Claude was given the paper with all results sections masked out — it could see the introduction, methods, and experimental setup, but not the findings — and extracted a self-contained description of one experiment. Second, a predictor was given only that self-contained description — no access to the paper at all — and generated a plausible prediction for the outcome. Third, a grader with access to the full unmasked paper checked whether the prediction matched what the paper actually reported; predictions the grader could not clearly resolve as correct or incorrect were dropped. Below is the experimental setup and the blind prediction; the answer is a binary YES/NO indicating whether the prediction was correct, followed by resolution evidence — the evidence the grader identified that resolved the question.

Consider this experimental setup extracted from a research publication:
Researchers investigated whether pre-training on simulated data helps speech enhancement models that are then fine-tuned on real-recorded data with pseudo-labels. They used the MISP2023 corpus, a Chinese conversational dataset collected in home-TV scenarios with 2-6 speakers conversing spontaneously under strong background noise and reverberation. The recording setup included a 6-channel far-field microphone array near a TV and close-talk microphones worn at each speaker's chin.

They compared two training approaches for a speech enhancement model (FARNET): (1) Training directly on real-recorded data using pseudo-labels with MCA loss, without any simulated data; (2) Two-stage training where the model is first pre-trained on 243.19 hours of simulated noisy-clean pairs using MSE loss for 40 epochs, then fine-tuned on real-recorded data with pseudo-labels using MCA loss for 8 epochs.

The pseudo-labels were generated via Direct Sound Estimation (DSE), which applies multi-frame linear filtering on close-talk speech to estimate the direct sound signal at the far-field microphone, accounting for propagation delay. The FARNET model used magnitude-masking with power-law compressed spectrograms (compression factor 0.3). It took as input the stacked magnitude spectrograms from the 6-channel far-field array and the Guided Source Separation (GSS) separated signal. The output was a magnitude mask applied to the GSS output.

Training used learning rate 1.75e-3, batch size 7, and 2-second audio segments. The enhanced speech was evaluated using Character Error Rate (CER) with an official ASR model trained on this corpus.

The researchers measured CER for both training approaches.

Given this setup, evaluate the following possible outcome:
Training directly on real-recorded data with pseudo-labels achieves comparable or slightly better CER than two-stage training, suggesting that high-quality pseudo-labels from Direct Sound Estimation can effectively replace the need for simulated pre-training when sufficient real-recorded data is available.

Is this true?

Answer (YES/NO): NO